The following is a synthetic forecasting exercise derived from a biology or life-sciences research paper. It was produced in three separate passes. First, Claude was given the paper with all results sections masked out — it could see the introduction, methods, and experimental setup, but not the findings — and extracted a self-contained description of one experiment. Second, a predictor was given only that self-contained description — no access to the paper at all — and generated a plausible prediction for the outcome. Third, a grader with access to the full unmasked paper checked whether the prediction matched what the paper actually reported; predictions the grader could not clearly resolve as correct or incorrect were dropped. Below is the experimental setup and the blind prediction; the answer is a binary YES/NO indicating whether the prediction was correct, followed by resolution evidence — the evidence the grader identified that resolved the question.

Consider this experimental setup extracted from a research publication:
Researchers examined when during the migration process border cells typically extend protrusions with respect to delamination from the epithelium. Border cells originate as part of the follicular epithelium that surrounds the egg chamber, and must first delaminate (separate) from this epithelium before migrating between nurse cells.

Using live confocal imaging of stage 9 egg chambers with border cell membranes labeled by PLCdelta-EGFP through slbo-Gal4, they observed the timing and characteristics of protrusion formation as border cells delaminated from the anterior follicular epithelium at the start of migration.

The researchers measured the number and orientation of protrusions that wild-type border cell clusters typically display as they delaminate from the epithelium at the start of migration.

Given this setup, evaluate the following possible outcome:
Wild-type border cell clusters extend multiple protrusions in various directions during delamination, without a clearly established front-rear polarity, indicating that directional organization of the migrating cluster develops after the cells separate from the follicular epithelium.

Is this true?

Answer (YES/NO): NO